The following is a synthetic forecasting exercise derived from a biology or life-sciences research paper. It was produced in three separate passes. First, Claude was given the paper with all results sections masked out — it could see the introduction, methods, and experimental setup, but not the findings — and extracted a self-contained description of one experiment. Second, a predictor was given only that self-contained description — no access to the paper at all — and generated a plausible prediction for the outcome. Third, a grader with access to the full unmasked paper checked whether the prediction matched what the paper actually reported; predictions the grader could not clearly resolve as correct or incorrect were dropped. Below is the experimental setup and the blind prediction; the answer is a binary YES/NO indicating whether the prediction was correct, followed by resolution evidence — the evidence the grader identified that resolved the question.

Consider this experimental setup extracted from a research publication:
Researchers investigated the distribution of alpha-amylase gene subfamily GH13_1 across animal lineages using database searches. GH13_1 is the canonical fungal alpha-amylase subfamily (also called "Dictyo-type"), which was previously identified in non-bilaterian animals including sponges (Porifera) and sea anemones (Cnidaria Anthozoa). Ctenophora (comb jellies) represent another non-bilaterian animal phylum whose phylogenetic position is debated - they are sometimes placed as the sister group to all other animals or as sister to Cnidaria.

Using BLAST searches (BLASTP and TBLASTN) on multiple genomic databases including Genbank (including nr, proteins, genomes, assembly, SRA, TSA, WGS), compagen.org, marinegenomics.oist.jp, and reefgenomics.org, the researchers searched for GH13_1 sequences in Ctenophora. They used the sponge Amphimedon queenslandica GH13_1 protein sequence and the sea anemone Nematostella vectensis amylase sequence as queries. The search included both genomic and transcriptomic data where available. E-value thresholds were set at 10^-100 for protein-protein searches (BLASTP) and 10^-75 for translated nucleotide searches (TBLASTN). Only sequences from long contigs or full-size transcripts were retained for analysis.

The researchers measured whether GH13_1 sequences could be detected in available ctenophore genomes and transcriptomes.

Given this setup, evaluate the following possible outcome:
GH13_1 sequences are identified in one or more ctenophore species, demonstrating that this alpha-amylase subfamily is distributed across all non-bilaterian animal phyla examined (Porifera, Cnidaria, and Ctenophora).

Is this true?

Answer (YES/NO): NO